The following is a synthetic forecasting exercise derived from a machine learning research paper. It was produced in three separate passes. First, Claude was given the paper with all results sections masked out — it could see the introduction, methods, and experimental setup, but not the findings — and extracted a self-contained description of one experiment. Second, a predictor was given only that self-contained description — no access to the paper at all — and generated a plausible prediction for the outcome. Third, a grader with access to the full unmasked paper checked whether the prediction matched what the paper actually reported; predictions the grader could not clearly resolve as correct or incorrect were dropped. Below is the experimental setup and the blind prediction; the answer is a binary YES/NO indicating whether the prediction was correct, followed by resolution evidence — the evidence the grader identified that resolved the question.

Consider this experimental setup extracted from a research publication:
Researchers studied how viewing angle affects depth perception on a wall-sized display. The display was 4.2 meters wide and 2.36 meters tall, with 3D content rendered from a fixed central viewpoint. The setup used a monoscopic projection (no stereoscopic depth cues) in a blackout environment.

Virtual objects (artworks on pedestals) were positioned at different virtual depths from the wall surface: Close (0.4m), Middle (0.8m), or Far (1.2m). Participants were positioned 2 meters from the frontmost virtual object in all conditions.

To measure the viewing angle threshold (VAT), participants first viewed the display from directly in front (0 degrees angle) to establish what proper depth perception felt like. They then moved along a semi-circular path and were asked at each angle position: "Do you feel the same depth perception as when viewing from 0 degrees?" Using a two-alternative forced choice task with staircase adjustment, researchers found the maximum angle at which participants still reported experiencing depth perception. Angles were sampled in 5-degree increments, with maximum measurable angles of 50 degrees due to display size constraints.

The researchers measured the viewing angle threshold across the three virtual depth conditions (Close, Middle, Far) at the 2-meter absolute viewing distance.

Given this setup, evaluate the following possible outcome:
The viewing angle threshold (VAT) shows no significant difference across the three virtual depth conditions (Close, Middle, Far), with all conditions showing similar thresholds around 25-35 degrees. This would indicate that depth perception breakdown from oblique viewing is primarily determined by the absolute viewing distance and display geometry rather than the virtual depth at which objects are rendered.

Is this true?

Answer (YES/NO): NO